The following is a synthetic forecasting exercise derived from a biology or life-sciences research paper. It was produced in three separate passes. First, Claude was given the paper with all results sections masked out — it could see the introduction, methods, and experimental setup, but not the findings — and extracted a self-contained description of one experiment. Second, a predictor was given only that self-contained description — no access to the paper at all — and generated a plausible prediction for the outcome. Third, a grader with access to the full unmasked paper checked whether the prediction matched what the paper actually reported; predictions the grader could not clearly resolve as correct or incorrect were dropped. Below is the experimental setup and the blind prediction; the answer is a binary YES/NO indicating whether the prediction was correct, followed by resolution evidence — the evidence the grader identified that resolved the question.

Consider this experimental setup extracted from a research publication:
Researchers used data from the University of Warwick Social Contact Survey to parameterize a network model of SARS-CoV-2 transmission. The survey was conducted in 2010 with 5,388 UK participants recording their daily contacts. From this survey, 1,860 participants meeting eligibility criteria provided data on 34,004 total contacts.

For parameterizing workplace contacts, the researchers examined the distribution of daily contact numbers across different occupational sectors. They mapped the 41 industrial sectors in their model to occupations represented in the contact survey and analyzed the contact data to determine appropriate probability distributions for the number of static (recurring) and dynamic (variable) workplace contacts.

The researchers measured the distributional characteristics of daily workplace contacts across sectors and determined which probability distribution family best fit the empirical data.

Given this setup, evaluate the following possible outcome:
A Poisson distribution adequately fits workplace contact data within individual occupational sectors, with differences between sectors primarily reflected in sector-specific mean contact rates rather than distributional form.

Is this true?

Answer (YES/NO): NO